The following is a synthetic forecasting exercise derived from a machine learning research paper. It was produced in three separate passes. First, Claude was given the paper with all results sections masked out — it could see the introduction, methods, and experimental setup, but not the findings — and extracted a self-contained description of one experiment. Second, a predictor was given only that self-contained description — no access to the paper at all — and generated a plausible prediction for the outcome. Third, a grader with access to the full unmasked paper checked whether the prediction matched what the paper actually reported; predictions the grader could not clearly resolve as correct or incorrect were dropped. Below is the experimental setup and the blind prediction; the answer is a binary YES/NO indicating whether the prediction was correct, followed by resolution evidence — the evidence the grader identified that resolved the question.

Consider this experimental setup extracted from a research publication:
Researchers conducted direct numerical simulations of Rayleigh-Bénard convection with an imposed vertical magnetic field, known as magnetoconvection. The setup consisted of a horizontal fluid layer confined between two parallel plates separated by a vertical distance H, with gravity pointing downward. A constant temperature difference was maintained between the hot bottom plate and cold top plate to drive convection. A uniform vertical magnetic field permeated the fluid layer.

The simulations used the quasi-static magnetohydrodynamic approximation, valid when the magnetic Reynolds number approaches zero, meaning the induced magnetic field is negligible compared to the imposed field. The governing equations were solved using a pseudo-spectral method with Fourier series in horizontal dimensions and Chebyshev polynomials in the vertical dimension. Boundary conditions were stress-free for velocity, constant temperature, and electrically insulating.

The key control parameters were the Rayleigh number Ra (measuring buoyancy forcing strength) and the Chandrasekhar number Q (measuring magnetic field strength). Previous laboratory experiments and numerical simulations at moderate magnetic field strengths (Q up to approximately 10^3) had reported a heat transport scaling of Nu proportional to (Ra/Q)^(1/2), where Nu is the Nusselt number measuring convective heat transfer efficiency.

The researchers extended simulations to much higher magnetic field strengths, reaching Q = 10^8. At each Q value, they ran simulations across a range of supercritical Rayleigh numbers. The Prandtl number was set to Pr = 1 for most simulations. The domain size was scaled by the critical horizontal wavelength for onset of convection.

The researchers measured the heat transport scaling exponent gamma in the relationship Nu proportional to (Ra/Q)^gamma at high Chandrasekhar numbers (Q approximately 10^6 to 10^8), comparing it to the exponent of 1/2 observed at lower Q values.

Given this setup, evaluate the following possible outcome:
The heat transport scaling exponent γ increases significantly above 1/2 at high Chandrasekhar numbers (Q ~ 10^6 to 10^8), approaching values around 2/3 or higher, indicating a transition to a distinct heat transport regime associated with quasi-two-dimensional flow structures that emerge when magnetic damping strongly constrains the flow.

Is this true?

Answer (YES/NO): NO